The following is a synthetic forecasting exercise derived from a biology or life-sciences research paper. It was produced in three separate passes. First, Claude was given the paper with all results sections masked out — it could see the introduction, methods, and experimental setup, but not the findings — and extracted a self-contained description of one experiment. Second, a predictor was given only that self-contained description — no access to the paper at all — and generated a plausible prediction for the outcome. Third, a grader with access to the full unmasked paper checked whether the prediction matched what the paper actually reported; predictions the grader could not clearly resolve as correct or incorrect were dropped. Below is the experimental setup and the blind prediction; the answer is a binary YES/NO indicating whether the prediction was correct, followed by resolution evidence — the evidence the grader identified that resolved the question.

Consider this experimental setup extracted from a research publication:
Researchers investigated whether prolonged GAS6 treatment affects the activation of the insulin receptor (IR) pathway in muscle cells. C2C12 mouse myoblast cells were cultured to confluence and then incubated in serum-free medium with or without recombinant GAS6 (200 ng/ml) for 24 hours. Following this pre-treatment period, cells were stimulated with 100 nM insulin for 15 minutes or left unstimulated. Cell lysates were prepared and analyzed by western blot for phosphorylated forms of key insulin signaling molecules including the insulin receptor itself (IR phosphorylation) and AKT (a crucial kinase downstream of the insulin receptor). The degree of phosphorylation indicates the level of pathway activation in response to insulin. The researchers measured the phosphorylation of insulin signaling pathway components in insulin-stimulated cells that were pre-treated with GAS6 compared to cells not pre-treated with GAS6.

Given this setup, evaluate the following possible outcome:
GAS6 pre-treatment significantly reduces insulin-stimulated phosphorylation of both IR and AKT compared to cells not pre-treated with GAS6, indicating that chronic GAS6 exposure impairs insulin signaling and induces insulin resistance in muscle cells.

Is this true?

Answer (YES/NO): YES